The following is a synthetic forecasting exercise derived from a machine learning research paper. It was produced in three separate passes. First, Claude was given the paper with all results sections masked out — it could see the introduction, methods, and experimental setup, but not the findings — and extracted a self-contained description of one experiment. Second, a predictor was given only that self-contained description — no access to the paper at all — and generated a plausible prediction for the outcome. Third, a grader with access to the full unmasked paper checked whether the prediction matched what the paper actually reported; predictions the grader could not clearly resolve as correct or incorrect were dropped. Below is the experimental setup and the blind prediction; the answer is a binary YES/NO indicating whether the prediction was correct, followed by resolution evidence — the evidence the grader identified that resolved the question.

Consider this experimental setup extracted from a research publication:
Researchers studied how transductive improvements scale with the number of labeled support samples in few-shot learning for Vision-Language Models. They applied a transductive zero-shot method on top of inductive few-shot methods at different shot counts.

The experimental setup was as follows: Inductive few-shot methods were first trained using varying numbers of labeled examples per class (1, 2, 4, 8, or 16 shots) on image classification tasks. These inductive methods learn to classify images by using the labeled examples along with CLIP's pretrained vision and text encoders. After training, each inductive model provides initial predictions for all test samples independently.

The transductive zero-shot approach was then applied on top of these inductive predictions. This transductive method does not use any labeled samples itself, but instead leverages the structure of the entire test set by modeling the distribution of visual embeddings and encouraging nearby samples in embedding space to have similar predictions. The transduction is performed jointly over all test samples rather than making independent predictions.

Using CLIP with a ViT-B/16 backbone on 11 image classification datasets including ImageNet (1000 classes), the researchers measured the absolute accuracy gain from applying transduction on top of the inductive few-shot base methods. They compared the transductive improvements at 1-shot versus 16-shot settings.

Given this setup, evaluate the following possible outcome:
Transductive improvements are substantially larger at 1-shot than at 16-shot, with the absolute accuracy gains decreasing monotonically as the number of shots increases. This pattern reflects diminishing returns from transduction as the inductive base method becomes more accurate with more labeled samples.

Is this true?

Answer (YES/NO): NO